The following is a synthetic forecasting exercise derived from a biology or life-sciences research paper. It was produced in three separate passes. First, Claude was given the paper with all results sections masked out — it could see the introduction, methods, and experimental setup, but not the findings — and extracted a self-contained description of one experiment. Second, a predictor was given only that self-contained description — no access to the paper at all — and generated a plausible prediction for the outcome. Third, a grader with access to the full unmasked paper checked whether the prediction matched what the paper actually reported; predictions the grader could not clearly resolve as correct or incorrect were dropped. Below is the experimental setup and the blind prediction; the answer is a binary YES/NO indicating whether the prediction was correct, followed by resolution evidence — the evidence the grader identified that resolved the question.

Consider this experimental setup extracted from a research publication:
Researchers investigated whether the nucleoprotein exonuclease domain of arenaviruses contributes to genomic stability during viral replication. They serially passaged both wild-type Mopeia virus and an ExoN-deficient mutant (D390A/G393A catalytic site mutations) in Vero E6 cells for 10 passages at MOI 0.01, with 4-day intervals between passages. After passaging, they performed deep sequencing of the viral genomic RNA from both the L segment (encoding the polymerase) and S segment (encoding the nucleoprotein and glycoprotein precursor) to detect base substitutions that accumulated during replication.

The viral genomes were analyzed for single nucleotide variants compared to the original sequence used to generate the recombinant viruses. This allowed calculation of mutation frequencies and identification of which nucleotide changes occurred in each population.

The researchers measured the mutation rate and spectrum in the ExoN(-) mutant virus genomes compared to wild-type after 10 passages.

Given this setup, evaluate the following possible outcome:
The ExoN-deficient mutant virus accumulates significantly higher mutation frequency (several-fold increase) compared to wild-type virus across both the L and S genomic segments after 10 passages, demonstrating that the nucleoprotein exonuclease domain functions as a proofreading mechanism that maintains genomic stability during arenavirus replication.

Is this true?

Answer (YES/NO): NO